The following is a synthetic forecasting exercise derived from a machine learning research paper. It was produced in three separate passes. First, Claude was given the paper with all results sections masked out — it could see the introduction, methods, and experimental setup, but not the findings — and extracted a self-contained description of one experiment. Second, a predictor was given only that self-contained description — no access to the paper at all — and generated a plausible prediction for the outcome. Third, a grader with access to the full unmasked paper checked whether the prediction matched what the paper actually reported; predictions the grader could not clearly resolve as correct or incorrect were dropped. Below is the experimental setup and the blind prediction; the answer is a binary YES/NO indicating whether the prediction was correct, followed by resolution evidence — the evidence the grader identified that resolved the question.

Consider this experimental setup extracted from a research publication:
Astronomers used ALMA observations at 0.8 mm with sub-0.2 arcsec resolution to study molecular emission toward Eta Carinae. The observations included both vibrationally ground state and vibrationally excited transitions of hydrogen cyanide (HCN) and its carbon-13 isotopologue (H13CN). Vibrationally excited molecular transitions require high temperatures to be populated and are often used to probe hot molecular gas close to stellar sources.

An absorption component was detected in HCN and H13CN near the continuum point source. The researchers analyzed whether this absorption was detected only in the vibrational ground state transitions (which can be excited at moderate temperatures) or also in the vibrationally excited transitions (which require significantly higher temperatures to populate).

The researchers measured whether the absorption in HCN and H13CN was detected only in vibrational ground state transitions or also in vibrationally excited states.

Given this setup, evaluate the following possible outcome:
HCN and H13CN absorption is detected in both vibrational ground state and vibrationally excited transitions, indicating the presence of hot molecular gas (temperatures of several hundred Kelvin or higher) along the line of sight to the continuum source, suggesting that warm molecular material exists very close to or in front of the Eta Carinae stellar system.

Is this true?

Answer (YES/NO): YES